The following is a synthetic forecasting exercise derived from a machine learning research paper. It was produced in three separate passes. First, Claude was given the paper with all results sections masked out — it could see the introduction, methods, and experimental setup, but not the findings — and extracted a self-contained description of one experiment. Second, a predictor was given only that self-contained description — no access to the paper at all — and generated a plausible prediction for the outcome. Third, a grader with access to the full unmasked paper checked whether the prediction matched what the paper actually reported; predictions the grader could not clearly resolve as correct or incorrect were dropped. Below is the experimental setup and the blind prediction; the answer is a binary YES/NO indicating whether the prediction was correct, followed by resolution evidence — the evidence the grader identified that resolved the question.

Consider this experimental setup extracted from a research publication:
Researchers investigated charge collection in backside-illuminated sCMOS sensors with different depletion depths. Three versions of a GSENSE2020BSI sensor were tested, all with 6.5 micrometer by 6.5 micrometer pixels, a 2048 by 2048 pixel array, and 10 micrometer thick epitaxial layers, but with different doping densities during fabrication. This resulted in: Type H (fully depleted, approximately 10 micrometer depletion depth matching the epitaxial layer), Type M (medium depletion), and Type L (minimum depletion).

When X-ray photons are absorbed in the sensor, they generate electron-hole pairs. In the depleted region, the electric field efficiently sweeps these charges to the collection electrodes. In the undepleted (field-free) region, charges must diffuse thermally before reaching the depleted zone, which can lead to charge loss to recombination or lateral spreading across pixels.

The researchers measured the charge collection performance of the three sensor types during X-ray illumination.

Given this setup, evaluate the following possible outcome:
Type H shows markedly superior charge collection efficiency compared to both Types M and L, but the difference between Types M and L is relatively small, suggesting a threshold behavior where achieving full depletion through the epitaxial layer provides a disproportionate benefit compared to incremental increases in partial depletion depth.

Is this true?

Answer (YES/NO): NO